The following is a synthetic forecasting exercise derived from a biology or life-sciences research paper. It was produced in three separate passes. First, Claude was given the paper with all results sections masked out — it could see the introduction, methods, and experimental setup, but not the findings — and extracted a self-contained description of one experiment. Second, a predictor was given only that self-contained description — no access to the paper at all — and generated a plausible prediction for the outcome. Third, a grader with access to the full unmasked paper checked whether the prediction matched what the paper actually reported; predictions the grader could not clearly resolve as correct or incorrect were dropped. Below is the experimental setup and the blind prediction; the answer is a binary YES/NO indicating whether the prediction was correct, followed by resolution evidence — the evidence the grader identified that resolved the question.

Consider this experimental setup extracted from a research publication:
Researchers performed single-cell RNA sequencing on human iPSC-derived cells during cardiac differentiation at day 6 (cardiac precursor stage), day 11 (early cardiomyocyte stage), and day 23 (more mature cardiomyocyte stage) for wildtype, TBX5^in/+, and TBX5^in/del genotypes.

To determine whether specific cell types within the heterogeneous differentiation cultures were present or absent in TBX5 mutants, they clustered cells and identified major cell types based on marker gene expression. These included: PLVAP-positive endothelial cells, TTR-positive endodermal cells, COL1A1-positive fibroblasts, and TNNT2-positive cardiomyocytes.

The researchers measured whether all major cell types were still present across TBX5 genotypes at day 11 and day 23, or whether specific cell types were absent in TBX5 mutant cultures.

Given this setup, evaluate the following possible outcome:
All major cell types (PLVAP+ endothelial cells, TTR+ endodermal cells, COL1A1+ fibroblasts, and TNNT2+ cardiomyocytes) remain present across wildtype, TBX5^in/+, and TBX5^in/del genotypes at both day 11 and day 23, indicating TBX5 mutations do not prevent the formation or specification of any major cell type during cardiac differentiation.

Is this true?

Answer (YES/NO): YES